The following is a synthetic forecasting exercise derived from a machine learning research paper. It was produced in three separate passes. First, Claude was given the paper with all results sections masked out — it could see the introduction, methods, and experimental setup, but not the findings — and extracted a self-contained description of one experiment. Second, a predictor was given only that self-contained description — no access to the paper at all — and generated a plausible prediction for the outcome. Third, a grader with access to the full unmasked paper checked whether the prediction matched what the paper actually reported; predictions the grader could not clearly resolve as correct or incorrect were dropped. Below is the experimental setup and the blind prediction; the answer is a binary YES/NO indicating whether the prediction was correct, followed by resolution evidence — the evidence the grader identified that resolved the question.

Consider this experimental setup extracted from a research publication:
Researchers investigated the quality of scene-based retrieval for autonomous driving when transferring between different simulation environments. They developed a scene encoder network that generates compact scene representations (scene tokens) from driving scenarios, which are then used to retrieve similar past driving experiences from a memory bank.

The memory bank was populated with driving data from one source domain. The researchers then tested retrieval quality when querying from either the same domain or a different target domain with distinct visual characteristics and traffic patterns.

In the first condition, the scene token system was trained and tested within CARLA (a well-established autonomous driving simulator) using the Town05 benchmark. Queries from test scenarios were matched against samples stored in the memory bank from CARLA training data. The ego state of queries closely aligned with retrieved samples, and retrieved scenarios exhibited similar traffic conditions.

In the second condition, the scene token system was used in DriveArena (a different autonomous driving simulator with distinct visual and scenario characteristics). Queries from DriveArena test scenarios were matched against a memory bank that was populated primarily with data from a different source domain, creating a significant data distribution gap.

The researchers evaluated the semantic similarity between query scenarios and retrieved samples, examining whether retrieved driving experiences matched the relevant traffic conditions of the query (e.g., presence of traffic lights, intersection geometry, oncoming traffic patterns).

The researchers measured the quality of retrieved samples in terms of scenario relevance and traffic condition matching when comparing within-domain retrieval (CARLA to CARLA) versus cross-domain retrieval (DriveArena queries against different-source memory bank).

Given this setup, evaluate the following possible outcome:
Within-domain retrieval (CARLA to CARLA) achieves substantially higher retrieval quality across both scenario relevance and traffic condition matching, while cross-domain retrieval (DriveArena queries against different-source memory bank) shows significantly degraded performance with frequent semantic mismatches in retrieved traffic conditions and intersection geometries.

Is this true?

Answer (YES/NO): NO